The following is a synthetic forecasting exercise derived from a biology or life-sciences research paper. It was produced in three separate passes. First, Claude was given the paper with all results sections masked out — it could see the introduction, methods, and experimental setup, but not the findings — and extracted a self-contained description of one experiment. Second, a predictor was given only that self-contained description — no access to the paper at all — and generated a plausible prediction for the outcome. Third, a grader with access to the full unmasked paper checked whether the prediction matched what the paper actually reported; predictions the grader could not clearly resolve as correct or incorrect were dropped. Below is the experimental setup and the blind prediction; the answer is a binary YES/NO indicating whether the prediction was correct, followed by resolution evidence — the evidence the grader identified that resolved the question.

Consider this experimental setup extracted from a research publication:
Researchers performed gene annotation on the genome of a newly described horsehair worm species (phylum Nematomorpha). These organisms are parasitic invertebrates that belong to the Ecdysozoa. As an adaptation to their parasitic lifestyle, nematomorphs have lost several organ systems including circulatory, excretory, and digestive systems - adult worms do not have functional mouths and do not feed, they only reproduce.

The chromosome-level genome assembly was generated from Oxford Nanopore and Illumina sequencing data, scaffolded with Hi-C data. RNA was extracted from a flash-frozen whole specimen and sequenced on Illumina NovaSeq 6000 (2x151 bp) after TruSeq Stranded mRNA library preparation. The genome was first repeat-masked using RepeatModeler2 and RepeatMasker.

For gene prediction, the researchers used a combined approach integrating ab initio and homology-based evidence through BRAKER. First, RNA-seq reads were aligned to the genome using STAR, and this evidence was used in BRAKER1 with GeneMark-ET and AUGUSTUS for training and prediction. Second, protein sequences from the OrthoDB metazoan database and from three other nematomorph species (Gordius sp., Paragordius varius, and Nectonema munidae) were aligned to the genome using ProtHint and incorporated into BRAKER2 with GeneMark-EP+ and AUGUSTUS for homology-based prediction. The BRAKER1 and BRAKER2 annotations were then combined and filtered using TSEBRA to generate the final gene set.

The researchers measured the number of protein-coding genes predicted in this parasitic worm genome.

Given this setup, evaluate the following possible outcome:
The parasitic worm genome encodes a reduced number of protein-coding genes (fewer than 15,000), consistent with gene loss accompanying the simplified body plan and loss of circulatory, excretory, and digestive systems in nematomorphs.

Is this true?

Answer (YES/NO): YES